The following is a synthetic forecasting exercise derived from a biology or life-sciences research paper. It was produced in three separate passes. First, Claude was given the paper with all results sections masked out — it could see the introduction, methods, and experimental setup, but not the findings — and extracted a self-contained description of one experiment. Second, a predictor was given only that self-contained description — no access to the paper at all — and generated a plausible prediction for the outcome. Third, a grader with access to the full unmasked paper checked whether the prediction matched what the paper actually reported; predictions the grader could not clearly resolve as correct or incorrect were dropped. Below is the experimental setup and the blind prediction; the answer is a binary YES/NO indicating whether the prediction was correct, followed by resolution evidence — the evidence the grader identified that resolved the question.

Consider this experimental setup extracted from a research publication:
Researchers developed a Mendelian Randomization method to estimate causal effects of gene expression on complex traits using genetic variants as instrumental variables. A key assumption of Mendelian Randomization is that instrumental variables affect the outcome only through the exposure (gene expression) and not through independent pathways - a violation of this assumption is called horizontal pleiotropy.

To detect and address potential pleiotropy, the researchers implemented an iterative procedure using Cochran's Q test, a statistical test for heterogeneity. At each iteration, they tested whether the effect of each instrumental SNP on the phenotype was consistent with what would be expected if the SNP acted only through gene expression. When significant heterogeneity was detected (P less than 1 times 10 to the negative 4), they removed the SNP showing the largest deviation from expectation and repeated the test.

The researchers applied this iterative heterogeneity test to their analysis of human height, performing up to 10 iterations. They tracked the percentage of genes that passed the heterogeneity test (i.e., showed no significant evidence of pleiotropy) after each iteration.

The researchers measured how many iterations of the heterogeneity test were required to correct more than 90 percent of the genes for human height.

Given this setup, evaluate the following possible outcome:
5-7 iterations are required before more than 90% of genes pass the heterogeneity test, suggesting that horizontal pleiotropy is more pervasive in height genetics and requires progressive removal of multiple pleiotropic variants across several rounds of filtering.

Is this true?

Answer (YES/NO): NO